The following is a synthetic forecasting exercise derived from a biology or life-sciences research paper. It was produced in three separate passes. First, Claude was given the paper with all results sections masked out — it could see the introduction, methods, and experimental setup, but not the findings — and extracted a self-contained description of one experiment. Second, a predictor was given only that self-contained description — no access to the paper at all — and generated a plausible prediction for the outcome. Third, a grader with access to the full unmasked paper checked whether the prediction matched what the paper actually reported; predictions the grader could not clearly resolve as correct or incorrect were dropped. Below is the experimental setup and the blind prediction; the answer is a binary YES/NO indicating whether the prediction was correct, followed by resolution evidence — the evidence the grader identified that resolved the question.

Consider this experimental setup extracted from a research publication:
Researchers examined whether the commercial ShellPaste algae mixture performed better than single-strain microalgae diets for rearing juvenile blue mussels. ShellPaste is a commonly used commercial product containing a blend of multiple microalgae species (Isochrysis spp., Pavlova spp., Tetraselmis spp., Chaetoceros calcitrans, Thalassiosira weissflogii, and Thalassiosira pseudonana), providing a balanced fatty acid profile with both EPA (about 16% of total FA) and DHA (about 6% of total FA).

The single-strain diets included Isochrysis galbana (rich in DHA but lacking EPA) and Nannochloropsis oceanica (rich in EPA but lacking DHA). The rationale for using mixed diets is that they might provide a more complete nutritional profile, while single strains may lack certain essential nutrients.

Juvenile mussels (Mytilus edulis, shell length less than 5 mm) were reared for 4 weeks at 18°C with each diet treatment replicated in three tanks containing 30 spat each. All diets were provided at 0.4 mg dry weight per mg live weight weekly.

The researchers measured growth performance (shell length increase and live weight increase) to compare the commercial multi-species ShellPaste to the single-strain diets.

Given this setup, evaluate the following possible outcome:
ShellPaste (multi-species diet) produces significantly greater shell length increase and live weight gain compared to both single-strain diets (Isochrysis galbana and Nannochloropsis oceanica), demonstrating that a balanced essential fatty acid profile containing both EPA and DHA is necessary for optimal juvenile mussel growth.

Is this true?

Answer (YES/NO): NO